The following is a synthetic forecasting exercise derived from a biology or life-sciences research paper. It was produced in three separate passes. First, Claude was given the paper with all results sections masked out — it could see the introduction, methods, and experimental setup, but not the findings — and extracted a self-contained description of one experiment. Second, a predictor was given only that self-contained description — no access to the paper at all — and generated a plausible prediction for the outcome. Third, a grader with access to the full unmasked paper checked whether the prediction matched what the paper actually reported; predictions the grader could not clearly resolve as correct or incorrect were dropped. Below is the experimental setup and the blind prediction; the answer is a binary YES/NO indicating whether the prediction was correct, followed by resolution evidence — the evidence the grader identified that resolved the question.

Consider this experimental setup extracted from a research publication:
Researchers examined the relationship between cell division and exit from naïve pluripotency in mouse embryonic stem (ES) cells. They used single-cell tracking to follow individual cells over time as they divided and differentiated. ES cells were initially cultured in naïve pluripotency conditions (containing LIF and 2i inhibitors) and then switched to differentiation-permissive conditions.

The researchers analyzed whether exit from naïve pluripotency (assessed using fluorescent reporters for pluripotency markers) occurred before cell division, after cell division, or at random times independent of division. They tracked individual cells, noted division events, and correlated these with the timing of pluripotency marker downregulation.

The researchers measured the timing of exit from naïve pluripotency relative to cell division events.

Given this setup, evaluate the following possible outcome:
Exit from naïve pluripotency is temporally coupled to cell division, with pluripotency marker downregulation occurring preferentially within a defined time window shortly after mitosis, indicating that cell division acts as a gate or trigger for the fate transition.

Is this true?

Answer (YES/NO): YES